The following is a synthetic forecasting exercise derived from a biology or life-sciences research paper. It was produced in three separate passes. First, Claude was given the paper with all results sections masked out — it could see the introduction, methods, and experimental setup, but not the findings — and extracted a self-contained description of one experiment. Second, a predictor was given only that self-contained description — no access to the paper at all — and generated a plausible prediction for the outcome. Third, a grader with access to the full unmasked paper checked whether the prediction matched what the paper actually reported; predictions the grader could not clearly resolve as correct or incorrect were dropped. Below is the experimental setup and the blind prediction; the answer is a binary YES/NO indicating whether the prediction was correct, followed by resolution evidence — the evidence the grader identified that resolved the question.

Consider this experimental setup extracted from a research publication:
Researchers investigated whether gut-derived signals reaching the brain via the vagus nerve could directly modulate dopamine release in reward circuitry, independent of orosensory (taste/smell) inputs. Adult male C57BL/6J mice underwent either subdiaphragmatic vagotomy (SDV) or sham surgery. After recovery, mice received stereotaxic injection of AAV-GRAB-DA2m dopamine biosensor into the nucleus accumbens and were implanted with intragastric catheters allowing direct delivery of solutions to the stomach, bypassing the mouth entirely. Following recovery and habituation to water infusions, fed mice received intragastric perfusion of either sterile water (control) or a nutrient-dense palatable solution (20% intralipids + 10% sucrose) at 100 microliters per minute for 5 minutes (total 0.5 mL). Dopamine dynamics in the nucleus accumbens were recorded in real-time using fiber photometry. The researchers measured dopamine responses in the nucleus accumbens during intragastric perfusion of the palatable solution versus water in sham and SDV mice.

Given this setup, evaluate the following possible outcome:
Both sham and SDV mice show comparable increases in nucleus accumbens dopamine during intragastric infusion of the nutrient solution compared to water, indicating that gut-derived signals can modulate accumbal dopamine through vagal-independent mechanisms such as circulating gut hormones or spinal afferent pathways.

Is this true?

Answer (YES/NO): NO